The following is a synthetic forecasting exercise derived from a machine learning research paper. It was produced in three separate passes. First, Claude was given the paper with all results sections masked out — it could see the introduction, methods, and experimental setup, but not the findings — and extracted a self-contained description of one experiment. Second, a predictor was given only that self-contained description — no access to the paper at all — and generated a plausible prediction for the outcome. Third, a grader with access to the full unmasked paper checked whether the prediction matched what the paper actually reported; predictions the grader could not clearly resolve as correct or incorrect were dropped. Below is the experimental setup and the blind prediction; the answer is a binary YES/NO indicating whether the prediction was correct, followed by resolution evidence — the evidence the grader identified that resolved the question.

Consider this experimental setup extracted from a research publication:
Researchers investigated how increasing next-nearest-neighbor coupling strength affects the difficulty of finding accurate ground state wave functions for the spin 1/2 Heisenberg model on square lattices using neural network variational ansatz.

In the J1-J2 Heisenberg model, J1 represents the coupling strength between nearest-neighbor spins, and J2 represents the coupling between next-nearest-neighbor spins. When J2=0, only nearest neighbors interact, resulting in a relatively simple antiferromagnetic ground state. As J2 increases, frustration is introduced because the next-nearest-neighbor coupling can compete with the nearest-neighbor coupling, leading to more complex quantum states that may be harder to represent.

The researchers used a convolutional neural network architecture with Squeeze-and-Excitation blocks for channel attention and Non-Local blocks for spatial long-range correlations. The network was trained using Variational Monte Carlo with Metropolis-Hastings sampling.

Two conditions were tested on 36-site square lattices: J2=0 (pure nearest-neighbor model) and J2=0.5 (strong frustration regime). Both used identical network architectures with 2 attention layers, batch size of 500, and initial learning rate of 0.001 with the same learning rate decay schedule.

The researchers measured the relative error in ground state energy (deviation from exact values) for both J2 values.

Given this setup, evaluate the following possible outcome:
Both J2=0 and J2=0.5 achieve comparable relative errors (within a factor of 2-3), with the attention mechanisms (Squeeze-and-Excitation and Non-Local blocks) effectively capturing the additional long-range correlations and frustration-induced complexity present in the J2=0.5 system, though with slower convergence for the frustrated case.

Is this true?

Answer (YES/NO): NO